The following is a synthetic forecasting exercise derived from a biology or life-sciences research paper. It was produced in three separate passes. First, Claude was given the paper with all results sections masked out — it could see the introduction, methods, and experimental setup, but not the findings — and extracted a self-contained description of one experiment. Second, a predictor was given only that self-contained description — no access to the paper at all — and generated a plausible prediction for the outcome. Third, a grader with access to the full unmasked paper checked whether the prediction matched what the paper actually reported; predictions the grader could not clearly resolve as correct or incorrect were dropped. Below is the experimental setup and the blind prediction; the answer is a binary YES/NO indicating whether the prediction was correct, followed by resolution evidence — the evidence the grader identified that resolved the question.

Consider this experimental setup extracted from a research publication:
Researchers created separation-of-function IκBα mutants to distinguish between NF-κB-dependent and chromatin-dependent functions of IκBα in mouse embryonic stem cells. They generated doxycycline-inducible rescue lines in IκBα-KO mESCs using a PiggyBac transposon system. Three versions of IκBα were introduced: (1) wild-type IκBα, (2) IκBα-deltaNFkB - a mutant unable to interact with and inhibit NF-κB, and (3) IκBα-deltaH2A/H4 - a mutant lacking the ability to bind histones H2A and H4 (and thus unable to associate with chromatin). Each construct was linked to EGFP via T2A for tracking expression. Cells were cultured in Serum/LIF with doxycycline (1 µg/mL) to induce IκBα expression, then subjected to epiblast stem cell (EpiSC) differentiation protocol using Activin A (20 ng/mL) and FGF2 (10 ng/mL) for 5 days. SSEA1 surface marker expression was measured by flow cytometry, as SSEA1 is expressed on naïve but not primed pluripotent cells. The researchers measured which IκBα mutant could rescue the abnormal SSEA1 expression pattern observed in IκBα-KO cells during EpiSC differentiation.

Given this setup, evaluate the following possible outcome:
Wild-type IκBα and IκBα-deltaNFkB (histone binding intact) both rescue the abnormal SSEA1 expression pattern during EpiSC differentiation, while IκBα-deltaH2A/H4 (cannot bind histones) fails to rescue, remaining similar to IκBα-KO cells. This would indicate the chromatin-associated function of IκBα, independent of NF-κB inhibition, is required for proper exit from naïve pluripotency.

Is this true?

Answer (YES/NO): YES